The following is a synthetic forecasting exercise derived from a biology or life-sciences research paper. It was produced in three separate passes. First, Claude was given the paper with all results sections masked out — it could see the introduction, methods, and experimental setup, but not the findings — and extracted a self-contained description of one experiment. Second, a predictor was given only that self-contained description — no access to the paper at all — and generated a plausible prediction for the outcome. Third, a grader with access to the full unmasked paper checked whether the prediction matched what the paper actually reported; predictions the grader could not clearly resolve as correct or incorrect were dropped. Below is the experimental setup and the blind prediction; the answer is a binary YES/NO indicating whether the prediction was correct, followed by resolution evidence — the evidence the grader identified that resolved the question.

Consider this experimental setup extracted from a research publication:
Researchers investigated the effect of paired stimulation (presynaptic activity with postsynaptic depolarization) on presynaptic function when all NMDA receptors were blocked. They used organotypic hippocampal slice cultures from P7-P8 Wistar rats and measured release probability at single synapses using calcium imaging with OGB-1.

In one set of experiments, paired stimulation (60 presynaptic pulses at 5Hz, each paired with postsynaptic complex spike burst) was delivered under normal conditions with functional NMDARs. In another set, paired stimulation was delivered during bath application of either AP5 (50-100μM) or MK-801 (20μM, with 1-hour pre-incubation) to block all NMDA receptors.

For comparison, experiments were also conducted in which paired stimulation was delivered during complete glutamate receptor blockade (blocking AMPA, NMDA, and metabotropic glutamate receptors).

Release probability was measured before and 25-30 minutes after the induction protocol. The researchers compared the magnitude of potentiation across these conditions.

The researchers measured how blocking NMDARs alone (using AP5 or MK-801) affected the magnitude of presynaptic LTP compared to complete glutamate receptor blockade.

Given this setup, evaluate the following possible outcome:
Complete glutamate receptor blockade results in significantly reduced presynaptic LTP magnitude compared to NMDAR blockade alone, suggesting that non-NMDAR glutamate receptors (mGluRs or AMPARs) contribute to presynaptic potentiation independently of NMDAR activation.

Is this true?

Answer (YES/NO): NO